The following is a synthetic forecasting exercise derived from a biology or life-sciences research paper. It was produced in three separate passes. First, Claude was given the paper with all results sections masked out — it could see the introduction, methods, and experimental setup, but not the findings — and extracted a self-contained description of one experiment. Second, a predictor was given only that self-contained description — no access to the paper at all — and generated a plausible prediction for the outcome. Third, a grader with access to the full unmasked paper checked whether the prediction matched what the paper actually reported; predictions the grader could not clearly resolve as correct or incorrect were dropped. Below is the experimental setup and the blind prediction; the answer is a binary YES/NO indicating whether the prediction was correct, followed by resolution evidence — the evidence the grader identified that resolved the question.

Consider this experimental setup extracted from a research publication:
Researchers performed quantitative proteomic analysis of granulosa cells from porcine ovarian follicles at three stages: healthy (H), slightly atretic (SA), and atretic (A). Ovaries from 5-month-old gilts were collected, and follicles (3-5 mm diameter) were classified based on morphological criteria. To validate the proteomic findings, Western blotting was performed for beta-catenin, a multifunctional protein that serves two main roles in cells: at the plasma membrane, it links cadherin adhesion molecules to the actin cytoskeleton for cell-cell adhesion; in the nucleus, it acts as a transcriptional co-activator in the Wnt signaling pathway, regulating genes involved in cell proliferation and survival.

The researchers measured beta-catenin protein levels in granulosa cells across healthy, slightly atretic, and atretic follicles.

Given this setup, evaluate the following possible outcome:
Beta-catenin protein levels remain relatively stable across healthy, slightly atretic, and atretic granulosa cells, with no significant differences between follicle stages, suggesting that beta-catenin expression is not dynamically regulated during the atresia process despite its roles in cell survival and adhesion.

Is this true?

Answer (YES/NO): NO